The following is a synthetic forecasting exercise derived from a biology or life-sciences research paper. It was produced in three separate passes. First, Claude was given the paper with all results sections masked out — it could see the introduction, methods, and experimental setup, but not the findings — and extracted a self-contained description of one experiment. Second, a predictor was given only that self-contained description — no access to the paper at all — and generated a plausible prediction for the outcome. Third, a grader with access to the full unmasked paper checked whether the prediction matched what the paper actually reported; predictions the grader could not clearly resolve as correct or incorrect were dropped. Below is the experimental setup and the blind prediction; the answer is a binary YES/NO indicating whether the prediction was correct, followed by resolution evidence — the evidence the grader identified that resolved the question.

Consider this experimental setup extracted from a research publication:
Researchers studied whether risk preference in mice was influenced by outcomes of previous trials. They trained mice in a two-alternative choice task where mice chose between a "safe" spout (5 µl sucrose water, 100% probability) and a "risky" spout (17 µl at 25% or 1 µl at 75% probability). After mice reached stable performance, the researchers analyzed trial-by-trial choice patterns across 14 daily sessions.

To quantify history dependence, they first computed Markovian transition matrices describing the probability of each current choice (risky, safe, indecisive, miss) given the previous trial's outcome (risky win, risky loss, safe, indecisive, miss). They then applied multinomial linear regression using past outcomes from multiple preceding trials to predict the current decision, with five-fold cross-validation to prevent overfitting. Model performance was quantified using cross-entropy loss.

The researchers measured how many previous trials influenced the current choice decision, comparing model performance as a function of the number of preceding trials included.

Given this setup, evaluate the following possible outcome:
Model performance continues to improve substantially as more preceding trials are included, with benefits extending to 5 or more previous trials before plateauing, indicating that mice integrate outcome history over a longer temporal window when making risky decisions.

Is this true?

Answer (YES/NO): NO